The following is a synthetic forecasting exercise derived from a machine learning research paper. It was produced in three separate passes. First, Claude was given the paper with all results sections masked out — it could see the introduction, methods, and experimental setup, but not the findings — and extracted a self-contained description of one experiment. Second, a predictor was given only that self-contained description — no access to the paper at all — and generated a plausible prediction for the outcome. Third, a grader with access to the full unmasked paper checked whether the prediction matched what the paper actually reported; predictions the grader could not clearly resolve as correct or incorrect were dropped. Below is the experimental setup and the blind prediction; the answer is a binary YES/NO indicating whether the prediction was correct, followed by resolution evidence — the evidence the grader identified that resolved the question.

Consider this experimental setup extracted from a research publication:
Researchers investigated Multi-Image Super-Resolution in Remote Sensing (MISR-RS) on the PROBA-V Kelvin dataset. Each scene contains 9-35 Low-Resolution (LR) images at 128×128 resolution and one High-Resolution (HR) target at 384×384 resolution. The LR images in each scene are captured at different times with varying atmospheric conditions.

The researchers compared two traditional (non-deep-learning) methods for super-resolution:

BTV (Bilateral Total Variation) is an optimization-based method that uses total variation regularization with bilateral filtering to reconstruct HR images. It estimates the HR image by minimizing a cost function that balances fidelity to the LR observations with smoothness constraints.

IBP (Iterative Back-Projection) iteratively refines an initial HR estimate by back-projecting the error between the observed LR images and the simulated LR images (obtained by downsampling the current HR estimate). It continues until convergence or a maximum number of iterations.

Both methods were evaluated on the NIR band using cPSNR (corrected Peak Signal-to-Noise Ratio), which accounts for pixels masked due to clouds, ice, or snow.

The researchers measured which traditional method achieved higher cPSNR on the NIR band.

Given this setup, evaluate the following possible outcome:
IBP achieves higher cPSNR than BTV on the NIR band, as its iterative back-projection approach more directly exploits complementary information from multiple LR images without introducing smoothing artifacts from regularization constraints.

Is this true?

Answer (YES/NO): YES